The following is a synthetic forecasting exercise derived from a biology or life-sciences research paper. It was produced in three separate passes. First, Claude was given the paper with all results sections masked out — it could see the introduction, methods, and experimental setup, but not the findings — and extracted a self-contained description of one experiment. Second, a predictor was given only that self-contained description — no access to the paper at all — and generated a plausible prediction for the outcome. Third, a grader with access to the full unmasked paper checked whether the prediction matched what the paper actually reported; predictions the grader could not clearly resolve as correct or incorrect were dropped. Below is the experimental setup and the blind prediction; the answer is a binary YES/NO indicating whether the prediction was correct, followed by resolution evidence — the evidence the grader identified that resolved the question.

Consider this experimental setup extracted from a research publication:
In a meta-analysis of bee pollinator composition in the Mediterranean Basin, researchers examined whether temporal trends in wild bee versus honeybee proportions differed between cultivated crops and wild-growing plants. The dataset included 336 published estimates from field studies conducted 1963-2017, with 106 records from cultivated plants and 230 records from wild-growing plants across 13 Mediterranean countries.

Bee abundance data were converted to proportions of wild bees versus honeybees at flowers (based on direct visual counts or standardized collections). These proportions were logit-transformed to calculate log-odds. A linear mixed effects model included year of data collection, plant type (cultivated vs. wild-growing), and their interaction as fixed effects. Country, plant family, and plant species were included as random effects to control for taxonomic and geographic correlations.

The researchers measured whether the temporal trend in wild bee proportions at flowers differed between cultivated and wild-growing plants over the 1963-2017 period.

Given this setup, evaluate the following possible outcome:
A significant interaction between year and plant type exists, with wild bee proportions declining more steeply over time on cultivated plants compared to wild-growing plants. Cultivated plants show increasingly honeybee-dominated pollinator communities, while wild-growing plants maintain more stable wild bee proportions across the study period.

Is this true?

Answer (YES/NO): NO